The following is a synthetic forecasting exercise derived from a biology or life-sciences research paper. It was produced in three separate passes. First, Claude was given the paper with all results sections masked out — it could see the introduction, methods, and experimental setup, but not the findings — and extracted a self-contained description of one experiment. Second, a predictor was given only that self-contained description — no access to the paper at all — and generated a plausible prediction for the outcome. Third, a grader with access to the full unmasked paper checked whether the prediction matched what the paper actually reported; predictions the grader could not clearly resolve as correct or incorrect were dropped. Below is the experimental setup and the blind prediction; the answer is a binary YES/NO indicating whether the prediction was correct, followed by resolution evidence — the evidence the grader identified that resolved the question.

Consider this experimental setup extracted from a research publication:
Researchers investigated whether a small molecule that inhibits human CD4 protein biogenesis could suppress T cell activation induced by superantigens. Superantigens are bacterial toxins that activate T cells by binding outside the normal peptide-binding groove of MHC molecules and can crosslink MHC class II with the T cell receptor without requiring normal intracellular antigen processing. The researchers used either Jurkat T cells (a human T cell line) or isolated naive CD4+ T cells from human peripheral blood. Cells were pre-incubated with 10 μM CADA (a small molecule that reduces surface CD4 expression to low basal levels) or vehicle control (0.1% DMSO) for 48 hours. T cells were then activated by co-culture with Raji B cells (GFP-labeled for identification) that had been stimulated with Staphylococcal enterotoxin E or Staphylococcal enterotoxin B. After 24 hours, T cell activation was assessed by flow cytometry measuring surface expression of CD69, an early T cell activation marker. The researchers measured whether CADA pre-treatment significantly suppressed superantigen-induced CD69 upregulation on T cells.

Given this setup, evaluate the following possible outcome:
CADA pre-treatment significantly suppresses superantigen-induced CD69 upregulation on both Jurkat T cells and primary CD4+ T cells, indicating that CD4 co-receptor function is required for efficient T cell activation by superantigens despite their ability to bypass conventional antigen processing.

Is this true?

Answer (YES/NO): NO